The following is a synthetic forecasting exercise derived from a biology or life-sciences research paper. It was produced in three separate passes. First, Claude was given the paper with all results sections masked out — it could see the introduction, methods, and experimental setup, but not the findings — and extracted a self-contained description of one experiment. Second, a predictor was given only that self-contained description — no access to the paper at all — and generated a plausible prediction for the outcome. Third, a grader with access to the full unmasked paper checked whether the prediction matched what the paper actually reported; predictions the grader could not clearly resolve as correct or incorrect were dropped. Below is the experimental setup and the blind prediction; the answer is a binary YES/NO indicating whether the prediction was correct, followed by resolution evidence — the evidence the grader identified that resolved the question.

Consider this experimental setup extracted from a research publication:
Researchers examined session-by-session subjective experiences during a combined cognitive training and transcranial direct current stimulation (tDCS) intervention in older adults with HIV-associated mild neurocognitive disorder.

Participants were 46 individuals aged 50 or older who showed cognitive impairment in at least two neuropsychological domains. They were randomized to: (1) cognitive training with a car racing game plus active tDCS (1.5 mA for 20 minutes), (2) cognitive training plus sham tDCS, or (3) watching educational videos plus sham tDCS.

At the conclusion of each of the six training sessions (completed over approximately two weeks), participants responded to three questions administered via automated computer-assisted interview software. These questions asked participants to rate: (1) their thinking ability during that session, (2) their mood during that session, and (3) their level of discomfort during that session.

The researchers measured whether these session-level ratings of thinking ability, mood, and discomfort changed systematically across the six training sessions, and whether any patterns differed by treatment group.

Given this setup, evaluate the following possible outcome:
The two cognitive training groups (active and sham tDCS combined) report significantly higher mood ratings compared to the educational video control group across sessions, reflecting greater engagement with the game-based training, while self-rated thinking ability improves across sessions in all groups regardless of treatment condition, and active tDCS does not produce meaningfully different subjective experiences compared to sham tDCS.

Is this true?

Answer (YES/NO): NO